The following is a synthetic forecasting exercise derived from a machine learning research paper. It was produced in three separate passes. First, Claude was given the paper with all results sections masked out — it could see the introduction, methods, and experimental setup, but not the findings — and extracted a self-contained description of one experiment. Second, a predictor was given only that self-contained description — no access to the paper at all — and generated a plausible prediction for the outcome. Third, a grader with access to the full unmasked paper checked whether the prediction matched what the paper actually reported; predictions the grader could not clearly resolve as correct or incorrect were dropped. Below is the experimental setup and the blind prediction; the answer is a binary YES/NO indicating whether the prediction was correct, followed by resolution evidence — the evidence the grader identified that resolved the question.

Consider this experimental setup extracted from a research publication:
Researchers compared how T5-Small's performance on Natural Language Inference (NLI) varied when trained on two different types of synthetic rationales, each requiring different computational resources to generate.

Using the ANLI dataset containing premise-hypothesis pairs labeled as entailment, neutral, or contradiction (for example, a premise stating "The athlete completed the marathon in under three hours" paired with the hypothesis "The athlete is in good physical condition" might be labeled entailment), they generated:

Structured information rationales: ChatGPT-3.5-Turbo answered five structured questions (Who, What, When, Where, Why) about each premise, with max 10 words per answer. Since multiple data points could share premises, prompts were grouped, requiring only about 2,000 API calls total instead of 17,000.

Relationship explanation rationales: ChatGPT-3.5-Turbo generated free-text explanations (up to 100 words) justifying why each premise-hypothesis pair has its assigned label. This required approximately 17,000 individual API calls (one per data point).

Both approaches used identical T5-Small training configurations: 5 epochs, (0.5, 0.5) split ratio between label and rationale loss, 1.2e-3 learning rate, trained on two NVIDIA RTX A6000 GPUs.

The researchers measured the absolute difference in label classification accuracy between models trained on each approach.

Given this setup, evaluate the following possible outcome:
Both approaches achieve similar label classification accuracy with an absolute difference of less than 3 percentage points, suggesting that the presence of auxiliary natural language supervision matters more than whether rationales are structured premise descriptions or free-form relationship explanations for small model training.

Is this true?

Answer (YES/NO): YES